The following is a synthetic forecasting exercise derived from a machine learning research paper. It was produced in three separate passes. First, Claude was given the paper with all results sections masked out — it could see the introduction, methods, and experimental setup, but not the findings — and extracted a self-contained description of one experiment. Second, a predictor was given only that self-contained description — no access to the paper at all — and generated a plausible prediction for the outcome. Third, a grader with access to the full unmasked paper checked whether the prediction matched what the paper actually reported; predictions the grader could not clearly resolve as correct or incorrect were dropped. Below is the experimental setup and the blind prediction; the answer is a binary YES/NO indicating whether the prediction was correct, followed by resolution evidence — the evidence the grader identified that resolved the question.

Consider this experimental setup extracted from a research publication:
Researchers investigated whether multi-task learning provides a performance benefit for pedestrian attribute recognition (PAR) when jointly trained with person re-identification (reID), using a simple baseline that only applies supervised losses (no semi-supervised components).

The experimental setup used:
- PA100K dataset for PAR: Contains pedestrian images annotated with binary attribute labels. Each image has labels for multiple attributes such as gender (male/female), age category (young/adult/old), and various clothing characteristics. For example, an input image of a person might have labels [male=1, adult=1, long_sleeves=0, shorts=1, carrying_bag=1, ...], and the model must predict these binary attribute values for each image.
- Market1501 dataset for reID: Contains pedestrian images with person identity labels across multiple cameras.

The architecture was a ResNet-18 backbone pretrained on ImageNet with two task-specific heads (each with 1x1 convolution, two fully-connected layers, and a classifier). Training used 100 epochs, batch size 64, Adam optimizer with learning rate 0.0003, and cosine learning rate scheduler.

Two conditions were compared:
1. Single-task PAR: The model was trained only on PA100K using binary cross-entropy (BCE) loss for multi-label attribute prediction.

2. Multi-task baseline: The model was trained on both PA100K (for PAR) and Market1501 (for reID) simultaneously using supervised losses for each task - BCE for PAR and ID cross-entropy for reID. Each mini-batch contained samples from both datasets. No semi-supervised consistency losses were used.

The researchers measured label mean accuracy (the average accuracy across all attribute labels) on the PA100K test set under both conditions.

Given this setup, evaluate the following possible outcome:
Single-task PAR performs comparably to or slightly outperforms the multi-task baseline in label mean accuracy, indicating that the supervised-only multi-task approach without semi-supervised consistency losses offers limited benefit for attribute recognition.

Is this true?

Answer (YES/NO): YES